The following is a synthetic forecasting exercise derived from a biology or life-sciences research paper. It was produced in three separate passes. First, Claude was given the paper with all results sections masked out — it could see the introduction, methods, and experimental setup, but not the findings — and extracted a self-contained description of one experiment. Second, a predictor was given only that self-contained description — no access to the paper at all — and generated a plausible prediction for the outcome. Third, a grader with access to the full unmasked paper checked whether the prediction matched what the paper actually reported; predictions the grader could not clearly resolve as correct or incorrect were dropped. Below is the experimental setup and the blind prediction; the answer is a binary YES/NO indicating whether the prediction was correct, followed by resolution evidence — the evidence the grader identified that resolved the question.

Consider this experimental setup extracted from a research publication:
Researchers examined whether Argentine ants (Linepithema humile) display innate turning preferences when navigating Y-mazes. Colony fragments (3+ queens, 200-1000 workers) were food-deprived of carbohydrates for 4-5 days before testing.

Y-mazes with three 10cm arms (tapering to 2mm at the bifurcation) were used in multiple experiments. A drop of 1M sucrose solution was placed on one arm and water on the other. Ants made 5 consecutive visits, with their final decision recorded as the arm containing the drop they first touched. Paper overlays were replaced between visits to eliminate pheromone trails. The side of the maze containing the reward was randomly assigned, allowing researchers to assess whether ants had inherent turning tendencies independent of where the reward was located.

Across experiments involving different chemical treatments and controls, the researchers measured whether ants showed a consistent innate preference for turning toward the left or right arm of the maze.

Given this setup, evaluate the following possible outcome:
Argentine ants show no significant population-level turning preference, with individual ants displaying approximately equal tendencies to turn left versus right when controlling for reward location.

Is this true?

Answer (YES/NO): NO